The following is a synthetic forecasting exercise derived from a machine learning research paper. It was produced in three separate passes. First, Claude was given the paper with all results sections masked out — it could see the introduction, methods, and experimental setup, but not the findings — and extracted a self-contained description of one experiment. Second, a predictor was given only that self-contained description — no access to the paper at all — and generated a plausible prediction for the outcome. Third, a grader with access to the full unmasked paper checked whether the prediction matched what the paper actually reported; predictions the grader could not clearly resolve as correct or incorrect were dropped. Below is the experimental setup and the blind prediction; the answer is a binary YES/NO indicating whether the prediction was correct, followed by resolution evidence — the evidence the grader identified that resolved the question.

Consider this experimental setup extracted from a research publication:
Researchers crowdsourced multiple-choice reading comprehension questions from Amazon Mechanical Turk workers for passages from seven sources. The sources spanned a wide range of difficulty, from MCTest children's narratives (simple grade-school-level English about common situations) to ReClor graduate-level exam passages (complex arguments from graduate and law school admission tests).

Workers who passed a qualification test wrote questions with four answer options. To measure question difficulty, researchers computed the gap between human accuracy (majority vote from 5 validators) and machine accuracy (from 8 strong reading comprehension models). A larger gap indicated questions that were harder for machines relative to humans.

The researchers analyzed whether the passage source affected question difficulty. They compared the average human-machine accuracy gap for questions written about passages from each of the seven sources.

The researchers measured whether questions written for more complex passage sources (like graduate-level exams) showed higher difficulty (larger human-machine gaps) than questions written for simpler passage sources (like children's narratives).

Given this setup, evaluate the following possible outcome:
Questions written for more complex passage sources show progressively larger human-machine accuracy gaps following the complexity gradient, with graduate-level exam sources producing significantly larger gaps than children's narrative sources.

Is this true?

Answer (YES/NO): NO